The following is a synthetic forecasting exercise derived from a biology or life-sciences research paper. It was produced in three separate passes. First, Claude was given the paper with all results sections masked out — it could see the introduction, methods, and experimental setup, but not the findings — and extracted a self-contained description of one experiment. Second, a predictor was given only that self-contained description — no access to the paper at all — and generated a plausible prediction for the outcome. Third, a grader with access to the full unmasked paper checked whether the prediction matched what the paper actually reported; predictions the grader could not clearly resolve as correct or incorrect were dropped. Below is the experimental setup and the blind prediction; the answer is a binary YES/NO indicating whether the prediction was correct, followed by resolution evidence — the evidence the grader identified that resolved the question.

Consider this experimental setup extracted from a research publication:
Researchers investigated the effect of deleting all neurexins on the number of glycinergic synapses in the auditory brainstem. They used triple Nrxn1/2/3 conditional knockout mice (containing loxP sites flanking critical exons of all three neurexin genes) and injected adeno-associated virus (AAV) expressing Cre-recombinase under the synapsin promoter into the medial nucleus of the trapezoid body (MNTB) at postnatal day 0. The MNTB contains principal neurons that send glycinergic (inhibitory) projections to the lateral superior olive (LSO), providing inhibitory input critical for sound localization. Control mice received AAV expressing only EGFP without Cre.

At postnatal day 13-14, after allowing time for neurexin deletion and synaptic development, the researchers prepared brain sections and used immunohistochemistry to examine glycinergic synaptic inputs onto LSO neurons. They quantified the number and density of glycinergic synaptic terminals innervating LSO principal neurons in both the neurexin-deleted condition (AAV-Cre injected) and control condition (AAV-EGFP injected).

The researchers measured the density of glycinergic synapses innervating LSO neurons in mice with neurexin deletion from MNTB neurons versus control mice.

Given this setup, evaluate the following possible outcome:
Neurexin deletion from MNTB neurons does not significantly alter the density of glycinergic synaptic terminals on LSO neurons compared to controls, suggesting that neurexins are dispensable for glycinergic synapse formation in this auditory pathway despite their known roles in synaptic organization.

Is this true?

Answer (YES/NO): NO